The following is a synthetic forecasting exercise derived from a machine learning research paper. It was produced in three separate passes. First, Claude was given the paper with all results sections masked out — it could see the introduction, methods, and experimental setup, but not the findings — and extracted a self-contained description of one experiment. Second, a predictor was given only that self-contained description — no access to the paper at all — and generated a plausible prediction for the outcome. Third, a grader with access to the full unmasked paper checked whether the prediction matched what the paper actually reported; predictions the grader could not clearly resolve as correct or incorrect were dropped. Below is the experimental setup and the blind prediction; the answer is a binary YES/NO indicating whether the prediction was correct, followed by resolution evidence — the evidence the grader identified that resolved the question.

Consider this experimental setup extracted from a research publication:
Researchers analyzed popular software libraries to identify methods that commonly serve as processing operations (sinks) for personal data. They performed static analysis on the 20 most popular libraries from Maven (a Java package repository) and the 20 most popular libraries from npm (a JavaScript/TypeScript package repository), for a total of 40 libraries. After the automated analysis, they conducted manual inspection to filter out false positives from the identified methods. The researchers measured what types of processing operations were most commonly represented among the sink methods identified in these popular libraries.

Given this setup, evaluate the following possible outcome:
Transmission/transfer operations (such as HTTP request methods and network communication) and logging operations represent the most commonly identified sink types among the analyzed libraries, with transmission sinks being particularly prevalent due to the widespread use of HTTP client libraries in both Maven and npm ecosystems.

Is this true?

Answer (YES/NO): NO